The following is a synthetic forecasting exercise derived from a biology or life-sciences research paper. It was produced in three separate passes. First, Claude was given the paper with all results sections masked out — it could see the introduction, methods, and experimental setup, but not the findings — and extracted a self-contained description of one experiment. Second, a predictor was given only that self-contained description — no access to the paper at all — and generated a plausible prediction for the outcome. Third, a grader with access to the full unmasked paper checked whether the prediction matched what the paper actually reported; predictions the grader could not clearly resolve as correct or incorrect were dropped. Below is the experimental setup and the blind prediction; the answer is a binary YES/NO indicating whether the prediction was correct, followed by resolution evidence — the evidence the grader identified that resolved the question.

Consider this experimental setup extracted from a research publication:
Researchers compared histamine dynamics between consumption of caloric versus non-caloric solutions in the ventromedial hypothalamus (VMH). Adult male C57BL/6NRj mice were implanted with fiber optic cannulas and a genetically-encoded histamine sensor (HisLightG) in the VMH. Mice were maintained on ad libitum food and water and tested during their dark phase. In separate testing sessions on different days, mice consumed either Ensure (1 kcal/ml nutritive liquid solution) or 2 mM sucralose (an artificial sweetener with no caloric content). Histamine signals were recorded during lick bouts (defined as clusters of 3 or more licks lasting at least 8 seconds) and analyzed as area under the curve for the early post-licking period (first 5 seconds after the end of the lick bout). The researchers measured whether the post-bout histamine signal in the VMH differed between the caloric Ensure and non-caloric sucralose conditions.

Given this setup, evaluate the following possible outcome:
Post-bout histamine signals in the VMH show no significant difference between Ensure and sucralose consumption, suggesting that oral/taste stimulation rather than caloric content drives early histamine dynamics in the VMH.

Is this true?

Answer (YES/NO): YES